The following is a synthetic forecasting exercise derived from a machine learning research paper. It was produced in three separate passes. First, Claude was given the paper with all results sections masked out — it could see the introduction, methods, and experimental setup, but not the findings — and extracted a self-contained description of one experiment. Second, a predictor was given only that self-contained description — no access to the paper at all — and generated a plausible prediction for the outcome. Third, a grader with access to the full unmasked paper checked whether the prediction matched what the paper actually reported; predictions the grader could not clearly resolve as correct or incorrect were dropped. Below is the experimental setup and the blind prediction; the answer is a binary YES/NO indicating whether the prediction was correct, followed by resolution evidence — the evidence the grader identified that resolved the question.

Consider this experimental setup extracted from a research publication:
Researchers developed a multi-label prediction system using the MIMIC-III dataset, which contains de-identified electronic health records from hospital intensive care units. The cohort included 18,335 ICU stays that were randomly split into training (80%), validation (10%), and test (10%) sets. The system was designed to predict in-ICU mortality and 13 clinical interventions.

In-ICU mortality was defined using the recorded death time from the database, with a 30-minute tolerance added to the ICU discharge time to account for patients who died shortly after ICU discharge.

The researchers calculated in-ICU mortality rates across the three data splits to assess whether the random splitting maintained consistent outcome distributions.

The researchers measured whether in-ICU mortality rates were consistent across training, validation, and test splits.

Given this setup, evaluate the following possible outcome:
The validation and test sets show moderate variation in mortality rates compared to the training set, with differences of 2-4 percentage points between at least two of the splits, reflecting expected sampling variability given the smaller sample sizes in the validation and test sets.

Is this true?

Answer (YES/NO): NO